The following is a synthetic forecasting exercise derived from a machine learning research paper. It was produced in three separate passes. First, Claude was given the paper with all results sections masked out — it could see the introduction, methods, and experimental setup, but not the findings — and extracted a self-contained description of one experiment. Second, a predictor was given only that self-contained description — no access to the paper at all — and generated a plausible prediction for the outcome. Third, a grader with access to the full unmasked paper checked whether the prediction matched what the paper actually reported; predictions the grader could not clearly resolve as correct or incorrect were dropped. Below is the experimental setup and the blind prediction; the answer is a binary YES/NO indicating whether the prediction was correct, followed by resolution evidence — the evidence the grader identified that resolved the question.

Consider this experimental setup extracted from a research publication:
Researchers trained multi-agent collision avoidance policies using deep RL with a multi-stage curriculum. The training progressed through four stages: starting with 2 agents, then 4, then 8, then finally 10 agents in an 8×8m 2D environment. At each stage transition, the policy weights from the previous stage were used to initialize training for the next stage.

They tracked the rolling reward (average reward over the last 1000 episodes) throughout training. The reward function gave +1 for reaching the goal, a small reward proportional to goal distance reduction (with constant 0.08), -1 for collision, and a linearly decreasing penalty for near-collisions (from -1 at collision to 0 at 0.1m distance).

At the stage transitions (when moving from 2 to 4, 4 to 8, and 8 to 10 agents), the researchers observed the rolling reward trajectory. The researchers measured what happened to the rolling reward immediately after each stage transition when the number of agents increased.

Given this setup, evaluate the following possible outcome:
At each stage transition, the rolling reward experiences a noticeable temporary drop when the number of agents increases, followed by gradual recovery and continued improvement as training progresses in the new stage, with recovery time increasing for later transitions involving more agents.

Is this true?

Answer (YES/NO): NO